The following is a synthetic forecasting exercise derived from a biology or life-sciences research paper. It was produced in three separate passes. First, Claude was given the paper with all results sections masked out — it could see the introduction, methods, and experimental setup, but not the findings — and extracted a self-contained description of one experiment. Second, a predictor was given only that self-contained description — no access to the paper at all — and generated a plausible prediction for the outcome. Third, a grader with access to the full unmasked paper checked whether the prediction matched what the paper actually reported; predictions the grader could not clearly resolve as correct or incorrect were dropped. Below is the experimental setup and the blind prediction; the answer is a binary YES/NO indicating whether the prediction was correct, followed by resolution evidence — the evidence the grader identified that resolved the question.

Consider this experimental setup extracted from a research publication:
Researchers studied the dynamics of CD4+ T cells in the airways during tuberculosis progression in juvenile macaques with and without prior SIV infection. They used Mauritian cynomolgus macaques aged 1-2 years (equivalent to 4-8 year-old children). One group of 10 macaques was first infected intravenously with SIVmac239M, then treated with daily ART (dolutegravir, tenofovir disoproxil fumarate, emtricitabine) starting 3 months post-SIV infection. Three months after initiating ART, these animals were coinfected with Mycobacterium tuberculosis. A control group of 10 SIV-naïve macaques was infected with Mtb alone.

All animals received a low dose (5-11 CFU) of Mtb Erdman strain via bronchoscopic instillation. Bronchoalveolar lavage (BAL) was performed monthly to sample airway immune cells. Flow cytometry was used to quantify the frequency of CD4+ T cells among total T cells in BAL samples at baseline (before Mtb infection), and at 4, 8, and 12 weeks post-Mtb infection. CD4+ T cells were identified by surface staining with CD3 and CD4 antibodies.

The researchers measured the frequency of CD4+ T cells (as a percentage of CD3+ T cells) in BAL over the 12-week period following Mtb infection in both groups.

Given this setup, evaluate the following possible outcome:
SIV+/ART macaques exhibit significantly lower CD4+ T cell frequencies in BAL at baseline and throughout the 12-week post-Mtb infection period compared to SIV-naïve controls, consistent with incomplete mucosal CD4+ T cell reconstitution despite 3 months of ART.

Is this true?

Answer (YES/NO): NO